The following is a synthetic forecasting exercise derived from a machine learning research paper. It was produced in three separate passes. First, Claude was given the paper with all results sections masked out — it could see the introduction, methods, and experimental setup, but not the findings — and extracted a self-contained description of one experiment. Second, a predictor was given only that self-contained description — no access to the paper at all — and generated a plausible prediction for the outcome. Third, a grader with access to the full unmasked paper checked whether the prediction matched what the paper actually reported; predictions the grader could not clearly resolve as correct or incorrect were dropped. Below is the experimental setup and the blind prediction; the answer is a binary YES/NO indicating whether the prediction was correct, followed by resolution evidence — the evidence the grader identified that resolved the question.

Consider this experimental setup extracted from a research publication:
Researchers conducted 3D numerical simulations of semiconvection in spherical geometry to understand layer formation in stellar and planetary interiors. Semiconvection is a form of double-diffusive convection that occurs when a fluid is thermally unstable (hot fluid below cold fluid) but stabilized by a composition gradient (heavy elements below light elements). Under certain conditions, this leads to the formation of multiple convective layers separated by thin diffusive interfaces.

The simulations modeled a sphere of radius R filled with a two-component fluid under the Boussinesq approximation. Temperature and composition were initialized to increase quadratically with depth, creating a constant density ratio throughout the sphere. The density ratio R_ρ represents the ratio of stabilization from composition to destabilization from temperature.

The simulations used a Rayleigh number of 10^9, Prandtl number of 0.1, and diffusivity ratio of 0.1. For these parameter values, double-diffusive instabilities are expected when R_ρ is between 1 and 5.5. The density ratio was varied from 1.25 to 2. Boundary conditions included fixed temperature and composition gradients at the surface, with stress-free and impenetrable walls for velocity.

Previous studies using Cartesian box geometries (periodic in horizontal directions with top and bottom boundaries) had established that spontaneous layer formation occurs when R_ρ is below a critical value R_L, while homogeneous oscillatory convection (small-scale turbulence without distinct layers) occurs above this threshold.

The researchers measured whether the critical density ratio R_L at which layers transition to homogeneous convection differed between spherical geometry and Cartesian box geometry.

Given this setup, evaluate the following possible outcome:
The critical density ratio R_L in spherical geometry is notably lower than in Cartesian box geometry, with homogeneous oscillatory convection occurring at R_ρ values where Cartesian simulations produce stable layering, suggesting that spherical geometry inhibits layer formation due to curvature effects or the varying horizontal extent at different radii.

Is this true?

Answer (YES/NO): NO